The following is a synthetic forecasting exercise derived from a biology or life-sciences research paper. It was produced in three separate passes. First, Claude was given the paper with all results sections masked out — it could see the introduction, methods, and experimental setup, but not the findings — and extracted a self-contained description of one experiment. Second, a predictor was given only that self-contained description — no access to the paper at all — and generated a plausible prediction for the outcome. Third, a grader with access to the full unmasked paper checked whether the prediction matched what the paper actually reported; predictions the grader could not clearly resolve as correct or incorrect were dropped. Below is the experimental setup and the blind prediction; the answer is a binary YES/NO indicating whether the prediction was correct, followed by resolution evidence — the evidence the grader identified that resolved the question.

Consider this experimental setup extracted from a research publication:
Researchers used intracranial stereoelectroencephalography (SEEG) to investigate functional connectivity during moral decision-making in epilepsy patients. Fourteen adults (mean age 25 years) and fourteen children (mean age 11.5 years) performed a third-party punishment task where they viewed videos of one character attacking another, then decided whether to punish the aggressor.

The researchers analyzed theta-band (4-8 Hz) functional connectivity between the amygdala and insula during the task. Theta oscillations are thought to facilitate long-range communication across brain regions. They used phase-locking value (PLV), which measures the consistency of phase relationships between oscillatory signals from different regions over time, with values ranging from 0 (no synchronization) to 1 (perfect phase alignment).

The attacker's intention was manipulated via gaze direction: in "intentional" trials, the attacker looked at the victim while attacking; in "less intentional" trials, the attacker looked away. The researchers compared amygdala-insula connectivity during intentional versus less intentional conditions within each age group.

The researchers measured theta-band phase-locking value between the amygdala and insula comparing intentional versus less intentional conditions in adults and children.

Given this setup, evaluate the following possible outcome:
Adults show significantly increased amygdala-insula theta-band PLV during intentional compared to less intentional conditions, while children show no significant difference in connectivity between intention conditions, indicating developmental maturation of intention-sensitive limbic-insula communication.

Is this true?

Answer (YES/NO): YES